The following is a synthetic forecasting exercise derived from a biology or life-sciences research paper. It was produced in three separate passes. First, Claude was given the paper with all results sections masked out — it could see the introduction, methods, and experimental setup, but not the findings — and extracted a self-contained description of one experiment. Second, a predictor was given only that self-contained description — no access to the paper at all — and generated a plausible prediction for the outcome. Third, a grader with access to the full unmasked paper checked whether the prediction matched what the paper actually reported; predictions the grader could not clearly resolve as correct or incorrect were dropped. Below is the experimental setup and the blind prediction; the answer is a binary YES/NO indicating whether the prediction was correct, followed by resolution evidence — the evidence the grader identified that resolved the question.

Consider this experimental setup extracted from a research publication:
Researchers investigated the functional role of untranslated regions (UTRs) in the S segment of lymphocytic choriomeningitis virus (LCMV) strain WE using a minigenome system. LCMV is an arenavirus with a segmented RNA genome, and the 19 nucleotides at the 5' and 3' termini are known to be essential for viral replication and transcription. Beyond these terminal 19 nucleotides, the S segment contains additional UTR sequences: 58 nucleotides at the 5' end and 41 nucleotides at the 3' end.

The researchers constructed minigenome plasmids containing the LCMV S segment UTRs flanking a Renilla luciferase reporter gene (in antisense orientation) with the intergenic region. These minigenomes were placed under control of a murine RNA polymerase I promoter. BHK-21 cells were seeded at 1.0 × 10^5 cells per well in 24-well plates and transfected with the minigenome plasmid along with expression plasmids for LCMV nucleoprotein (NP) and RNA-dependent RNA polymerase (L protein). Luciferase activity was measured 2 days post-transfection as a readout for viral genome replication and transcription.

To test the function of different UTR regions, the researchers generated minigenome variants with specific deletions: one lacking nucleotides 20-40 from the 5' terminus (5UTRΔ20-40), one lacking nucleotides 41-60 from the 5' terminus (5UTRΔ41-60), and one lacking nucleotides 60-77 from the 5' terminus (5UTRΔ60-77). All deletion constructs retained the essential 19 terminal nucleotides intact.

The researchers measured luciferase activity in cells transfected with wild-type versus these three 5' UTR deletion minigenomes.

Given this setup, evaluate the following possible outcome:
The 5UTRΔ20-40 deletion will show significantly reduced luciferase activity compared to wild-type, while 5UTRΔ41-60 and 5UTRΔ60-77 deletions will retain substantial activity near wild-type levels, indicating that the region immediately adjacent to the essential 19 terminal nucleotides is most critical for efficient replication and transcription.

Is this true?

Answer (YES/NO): YES